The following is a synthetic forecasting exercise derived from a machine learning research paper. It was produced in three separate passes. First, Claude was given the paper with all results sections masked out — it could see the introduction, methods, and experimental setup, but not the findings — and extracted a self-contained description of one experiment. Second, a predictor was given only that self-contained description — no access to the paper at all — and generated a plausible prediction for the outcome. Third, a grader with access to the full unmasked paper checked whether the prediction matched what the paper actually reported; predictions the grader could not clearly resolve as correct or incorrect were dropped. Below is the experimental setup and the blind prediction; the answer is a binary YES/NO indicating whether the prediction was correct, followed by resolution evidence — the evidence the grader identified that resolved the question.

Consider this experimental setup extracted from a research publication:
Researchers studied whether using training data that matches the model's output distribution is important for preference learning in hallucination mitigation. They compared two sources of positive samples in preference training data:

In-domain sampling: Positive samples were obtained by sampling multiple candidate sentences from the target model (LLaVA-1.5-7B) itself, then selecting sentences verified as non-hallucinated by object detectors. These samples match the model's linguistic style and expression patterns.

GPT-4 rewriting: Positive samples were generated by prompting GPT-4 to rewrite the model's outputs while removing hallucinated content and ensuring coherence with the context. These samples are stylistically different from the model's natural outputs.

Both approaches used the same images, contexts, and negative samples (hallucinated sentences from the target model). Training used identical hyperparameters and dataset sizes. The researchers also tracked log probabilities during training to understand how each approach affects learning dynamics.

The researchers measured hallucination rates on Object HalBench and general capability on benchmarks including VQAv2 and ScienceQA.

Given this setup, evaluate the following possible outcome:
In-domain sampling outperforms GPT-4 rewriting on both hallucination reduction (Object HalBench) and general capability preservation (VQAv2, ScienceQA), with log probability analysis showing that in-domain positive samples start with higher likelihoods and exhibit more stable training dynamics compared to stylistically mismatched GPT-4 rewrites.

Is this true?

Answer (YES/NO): YES